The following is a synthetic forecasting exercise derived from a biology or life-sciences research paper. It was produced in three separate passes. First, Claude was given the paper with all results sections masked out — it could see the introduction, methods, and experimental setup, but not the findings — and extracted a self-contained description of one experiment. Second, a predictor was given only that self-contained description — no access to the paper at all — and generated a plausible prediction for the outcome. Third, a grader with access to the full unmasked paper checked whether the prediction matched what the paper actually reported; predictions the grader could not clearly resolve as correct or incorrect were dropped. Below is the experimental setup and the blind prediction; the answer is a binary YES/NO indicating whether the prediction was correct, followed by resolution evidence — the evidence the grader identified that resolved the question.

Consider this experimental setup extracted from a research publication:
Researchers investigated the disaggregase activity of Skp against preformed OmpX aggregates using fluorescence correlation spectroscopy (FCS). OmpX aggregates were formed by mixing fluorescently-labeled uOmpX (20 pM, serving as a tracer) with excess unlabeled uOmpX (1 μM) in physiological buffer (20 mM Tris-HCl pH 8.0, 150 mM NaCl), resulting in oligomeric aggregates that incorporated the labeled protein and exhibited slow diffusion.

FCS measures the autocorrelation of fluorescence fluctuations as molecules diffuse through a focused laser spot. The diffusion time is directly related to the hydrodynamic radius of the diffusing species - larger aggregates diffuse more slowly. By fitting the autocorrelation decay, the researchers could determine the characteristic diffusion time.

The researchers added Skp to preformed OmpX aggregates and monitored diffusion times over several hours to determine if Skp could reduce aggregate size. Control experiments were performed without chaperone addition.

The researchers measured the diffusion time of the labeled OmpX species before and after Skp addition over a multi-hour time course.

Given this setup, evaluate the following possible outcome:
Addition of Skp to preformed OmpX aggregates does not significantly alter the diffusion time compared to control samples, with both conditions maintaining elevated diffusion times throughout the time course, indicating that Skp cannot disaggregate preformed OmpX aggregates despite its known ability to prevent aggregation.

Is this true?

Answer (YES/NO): NO